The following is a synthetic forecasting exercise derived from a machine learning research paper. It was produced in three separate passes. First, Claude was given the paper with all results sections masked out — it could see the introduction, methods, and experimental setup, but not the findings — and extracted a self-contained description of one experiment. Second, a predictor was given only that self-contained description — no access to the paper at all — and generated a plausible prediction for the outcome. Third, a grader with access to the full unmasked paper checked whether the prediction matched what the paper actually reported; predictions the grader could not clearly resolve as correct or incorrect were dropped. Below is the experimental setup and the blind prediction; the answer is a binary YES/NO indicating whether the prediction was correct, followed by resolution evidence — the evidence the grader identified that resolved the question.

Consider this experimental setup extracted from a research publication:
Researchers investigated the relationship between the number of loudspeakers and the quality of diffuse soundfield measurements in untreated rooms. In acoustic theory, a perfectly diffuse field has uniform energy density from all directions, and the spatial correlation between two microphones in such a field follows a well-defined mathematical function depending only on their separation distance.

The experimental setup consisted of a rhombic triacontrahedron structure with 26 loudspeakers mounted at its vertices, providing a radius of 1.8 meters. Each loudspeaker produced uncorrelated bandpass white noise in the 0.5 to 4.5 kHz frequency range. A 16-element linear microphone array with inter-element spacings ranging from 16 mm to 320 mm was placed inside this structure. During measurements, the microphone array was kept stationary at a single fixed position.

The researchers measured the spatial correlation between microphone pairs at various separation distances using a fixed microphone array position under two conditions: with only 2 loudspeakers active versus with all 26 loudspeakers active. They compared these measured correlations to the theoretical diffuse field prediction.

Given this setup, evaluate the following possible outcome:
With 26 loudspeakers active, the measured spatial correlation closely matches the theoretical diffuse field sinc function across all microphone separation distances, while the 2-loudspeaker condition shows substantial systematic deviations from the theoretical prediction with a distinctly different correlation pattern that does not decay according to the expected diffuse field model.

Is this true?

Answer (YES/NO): NO